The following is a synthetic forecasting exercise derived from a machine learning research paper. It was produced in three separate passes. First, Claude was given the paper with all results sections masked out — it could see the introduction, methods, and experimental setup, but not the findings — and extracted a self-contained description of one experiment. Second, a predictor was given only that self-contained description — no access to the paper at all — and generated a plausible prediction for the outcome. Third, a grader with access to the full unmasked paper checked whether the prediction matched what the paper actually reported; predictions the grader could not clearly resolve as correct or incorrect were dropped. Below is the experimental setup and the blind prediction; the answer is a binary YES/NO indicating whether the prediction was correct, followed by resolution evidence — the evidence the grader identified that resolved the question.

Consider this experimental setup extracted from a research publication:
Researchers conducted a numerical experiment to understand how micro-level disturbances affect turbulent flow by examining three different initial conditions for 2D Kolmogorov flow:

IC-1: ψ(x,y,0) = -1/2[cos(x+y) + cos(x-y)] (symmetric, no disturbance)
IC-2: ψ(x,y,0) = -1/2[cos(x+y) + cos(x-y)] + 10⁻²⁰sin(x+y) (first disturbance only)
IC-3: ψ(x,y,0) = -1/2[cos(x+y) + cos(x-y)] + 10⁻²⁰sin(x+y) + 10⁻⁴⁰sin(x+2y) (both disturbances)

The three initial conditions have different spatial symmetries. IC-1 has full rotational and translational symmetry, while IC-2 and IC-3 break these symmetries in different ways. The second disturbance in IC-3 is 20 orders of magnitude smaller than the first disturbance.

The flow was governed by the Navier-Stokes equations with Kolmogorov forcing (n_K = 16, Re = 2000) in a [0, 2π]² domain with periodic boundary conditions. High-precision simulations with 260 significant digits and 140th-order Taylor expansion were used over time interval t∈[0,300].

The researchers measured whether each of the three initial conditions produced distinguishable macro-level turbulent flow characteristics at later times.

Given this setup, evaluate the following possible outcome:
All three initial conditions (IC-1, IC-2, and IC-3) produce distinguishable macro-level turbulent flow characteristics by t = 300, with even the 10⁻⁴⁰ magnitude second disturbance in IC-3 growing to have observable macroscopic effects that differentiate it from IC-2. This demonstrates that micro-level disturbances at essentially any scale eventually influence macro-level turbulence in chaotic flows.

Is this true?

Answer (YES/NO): YES